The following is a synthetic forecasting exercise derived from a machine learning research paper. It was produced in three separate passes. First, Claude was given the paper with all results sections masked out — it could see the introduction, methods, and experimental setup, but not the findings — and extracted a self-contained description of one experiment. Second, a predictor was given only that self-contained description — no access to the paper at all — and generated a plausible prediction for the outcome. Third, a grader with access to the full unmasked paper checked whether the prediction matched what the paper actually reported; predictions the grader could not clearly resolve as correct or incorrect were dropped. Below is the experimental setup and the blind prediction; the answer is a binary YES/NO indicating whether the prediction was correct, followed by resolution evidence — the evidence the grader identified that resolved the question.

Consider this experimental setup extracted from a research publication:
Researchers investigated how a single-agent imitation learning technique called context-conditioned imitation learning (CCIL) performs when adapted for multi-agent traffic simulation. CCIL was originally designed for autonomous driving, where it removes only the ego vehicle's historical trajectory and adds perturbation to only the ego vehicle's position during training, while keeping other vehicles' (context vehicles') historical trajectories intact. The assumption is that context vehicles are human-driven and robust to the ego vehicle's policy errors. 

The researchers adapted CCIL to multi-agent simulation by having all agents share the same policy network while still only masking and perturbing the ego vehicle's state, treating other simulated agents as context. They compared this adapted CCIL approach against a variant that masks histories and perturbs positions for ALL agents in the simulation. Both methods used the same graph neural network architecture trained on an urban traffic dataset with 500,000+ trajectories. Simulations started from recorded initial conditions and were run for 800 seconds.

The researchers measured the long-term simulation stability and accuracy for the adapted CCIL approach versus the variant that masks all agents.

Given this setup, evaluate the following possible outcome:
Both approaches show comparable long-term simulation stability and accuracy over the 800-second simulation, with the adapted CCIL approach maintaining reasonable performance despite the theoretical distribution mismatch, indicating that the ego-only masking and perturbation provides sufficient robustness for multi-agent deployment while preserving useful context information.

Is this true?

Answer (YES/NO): NO